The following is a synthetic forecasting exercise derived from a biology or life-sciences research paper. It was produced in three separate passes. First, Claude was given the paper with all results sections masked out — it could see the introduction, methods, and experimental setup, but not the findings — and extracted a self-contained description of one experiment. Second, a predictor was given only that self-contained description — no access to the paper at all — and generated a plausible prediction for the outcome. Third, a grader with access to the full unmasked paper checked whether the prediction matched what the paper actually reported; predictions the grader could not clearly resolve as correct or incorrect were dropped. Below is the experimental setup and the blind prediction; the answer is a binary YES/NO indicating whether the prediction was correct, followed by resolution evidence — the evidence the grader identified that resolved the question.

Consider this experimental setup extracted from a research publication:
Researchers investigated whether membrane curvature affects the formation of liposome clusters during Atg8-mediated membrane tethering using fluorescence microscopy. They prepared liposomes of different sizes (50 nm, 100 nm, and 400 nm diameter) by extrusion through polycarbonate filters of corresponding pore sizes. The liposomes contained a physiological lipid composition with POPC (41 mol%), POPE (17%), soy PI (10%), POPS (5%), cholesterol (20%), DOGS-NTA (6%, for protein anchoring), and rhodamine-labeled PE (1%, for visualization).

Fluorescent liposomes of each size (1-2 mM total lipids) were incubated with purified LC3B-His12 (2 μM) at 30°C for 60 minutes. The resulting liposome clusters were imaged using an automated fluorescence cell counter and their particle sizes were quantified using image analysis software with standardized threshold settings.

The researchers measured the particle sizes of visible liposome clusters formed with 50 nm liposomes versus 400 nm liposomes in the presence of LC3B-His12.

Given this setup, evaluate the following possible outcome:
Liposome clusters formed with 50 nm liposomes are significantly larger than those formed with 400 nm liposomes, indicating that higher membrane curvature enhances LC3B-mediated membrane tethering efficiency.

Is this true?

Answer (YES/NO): YES